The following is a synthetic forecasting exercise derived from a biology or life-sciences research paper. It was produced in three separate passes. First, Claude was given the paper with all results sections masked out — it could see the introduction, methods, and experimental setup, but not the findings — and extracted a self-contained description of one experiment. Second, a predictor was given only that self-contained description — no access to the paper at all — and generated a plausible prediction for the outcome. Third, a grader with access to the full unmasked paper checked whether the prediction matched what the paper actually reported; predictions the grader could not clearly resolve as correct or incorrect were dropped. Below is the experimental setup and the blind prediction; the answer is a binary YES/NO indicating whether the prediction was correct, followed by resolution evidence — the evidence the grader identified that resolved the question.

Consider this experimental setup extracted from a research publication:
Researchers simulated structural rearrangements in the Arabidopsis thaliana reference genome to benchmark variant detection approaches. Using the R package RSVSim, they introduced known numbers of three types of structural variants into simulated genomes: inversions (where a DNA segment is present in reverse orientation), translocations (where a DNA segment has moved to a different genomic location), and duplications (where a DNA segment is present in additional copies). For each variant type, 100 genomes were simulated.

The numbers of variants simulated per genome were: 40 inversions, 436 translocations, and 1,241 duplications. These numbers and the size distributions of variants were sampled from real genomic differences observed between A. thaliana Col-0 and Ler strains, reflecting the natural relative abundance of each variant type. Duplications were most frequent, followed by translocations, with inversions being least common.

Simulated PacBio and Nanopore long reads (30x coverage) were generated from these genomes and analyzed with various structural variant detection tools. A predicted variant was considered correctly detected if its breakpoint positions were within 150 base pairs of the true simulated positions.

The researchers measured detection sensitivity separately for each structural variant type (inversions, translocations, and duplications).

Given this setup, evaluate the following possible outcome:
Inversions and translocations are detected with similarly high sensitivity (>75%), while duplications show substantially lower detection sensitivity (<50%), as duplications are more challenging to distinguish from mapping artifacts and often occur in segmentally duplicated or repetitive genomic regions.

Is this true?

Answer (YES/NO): NO